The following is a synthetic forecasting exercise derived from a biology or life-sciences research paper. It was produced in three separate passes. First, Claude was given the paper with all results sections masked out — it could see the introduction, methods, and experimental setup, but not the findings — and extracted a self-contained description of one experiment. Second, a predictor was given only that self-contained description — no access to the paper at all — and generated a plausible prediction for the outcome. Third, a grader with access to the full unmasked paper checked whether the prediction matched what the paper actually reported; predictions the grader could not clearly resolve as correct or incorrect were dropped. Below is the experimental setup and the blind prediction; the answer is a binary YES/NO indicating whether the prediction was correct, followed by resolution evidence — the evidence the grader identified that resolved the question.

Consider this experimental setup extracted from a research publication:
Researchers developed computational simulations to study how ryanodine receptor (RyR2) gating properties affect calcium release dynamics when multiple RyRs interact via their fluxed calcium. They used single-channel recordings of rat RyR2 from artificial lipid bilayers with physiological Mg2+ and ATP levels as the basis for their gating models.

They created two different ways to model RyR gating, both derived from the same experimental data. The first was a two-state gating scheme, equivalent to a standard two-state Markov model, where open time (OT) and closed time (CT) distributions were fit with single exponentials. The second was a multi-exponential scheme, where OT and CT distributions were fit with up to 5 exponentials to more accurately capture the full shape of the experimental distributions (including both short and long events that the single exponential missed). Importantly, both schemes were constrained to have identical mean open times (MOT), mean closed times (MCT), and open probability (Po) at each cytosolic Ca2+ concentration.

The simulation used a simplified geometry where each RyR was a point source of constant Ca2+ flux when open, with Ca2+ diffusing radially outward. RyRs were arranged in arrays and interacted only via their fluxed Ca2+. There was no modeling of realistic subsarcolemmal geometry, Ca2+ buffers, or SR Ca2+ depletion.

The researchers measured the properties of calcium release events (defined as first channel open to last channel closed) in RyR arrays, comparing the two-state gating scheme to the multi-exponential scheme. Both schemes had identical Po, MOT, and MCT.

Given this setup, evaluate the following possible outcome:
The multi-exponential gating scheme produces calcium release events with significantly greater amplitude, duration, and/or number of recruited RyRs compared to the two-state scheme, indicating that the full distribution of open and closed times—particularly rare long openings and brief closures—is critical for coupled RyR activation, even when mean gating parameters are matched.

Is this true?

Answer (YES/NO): NO